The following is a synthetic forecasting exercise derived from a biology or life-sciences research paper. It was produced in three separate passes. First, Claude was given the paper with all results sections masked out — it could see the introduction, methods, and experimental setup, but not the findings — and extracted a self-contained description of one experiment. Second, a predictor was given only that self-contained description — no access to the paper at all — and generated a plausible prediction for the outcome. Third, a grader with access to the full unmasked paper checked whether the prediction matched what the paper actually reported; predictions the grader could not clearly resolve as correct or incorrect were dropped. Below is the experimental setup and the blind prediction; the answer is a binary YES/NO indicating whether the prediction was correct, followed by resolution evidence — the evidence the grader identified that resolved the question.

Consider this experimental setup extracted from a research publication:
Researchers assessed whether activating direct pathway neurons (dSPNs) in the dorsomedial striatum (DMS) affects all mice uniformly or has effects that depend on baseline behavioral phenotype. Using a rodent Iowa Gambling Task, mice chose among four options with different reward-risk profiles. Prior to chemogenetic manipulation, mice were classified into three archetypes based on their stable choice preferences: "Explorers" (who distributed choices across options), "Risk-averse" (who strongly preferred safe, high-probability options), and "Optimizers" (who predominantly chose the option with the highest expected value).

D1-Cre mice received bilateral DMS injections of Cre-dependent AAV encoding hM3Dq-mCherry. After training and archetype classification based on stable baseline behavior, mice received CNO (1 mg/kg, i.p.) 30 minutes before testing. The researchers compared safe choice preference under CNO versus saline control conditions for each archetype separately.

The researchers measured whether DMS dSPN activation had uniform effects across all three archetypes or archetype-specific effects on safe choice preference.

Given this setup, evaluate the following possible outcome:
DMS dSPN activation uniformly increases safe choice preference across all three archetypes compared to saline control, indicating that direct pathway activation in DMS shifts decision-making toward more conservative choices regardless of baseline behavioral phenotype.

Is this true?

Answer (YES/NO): NO